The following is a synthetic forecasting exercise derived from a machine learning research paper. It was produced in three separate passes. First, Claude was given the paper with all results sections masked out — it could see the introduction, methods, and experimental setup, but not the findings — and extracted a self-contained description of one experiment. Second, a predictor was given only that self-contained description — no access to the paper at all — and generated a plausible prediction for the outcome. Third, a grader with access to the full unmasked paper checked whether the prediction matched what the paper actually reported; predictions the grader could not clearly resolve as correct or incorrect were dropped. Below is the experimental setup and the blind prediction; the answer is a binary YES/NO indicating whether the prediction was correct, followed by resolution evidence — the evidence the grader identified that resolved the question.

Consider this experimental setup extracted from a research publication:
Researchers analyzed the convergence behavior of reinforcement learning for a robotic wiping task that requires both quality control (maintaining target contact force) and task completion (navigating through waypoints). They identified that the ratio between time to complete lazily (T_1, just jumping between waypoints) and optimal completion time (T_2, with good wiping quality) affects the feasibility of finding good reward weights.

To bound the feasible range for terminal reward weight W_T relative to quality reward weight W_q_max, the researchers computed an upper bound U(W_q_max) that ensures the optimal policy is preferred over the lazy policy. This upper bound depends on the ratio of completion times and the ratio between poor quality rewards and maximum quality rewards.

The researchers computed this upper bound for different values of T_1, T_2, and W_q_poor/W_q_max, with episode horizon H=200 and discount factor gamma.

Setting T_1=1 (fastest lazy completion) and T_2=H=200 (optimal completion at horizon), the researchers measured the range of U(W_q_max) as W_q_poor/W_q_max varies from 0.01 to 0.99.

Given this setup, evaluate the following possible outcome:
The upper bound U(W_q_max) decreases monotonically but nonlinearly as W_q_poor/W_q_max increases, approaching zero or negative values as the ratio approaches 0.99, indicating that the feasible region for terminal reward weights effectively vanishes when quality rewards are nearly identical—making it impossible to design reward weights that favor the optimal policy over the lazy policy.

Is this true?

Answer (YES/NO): NO